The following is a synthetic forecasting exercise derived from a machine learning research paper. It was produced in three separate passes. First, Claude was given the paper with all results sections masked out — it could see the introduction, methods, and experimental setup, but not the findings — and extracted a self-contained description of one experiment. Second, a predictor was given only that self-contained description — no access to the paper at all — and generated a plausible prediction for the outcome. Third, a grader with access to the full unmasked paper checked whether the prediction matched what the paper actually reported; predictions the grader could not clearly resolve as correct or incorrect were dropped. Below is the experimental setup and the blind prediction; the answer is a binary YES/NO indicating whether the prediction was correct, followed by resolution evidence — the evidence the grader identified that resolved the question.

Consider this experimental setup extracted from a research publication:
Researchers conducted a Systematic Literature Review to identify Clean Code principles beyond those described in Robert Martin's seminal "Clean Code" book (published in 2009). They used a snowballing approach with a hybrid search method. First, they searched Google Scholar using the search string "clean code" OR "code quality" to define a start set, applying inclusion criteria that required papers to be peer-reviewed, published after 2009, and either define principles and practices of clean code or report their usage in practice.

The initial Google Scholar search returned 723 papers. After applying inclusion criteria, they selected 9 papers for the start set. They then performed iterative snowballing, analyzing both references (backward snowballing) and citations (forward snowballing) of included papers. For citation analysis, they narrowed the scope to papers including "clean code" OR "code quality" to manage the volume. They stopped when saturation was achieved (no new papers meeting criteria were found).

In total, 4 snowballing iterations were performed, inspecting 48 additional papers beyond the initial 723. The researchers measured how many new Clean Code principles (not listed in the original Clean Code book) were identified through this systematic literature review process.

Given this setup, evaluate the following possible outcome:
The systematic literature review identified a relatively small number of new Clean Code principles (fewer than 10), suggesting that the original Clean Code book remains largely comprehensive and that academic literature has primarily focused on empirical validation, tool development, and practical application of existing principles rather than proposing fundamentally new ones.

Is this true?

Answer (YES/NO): NO